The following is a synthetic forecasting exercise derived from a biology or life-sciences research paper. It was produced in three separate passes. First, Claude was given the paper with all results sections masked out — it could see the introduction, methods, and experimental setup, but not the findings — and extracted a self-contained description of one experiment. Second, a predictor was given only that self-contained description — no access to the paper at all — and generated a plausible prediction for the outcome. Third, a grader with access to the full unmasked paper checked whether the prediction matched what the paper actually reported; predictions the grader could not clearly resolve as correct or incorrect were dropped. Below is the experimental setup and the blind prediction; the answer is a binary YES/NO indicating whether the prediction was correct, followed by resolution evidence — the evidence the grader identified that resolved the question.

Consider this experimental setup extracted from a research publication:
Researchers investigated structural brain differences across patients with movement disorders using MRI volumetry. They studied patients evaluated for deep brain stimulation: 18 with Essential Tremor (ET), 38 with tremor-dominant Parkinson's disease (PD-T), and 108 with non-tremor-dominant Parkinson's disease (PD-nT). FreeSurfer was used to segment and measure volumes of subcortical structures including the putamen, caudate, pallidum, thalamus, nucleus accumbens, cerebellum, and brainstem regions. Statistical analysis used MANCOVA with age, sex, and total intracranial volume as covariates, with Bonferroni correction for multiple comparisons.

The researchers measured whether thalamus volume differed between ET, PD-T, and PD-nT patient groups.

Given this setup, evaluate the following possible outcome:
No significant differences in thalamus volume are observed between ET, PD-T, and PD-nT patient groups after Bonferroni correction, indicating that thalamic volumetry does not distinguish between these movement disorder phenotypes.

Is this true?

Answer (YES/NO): NO